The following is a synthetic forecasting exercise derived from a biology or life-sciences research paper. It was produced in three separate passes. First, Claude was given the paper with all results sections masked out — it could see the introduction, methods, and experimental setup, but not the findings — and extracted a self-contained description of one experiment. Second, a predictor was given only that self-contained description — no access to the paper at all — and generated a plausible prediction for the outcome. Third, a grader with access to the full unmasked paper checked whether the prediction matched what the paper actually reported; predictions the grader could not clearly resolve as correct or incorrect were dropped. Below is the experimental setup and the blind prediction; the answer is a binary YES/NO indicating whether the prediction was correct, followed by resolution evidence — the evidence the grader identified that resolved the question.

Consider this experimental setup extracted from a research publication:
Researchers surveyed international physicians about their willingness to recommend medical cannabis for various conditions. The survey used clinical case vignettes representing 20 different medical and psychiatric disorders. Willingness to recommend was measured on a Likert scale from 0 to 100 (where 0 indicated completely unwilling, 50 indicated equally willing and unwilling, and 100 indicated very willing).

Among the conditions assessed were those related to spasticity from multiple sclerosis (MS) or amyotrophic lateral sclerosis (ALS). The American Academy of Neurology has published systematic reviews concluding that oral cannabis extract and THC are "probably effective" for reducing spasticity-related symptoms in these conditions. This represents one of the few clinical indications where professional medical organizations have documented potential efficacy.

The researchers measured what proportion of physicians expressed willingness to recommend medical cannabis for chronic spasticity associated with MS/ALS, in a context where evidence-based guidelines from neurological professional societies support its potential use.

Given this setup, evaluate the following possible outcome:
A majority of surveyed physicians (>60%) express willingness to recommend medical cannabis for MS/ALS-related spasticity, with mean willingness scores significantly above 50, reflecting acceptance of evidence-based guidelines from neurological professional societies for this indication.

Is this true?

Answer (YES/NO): NO